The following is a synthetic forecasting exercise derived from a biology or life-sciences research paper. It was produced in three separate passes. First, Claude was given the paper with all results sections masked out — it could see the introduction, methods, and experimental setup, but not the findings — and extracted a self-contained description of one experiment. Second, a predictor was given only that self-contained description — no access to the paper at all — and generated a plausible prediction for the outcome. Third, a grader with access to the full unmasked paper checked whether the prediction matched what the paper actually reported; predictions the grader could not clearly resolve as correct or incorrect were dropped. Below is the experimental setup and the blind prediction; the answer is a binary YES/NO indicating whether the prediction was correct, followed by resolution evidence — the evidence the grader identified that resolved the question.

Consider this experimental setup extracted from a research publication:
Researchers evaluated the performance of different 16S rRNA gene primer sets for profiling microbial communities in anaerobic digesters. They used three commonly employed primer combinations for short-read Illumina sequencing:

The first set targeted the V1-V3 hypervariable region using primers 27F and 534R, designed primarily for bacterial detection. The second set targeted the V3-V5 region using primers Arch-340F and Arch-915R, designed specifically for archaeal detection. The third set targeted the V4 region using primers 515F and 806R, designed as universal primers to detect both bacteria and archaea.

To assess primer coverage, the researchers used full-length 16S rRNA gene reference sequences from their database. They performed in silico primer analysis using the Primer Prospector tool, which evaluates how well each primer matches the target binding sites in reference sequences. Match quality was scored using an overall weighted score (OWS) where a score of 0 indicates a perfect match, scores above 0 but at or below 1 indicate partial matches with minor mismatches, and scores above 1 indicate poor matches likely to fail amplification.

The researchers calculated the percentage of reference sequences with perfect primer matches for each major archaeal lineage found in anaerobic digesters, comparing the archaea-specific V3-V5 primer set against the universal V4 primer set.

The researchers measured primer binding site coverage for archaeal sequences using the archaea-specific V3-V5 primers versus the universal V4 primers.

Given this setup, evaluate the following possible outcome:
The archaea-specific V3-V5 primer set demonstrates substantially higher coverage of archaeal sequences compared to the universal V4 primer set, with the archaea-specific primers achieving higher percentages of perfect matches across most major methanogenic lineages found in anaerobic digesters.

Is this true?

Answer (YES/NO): NO